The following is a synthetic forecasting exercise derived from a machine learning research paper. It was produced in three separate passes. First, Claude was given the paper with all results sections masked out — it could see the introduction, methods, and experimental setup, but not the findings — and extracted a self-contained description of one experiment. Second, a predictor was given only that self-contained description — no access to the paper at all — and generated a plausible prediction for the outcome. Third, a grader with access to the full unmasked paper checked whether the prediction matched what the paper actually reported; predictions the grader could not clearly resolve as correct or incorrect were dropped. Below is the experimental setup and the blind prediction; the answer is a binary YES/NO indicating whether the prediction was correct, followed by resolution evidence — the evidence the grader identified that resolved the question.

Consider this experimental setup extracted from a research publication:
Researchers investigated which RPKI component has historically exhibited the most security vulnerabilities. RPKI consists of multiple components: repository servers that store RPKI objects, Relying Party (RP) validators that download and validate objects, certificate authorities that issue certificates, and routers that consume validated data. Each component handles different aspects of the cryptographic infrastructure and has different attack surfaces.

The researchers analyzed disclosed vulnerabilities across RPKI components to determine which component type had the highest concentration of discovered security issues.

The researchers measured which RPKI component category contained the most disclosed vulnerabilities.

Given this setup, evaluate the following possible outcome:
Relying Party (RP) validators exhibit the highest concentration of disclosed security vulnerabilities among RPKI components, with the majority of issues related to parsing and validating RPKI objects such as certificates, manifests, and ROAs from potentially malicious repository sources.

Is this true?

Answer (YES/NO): YES